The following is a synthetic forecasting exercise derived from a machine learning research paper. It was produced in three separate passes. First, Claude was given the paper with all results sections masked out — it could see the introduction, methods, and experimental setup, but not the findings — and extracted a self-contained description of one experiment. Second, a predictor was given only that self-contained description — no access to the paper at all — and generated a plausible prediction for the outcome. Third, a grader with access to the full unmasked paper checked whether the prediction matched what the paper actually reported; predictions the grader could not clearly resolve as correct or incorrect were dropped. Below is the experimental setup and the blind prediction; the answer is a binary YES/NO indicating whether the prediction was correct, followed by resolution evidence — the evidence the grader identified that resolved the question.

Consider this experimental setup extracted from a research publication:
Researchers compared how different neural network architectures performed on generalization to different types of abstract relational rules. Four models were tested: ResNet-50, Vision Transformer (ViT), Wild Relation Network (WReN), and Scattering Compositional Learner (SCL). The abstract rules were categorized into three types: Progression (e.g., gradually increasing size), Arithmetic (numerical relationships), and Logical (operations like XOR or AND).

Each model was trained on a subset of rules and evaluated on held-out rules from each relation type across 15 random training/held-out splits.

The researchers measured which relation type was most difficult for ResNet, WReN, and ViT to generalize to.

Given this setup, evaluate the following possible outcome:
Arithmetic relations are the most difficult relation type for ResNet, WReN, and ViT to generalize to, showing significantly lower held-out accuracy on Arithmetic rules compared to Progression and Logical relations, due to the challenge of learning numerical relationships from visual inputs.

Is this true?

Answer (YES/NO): YES